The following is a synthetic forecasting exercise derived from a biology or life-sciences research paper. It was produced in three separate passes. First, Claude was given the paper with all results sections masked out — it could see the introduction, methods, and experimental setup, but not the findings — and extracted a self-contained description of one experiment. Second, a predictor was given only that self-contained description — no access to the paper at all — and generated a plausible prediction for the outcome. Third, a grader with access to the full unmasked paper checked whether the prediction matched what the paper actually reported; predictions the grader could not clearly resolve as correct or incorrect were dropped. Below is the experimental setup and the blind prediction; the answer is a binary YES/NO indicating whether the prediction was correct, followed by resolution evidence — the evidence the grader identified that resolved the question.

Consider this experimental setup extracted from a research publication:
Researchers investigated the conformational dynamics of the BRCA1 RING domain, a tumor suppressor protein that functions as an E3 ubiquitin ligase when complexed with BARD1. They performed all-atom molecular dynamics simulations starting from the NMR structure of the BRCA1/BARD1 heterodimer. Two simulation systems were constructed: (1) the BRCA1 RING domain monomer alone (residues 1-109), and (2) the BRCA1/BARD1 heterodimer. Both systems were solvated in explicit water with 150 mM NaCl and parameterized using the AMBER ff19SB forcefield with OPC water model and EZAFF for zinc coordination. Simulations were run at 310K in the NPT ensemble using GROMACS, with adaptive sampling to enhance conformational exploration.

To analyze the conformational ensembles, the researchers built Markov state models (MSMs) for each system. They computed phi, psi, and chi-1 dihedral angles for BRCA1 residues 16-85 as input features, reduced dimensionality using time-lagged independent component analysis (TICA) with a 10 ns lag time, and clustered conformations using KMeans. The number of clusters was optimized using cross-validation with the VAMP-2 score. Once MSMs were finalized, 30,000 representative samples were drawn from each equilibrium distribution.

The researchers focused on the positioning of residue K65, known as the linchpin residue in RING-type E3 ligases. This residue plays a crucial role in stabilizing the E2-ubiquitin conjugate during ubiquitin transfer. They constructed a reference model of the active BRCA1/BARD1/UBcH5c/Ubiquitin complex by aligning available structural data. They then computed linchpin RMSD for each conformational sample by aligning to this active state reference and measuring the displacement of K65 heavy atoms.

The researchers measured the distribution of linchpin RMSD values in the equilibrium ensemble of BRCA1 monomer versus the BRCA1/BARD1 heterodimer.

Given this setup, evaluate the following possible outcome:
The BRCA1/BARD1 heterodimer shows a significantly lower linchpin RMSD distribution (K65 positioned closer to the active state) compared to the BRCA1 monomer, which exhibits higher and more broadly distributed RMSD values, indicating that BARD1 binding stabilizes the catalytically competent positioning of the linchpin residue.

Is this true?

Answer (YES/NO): YES